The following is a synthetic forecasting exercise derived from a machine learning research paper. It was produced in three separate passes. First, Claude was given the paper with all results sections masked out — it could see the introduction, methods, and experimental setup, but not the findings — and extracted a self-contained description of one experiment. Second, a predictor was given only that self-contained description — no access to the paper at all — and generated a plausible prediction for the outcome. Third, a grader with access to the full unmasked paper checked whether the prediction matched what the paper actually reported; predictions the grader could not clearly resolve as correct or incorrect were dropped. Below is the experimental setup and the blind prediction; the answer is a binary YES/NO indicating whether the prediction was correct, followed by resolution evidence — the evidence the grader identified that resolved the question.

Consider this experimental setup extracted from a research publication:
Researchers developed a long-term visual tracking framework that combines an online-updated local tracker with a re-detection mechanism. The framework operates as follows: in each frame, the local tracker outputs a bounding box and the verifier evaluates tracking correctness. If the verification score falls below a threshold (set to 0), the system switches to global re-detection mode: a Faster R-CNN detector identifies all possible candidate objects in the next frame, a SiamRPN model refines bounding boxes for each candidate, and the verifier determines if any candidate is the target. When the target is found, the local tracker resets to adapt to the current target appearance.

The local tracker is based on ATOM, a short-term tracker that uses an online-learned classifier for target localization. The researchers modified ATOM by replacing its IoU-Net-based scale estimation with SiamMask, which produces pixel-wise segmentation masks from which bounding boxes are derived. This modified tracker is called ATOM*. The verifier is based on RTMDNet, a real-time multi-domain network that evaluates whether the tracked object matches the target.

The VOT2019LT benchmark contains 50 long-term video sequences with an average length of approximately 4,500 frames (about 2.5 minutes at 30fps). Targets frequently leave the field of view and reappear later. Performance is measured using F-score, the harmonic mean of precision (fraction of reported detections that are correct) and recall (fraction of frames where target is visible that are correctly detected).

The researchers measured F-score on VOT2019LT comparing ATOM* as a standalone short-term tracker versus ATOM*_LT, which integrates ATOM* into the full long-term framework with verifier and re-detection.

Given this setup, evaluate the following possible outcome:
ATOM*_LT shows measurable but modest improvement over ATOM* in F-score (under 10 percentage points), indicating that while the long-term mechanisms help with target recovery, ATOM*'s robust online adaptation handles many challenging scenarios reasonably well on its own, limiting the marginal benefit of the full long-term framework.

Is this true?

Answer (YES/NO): NO